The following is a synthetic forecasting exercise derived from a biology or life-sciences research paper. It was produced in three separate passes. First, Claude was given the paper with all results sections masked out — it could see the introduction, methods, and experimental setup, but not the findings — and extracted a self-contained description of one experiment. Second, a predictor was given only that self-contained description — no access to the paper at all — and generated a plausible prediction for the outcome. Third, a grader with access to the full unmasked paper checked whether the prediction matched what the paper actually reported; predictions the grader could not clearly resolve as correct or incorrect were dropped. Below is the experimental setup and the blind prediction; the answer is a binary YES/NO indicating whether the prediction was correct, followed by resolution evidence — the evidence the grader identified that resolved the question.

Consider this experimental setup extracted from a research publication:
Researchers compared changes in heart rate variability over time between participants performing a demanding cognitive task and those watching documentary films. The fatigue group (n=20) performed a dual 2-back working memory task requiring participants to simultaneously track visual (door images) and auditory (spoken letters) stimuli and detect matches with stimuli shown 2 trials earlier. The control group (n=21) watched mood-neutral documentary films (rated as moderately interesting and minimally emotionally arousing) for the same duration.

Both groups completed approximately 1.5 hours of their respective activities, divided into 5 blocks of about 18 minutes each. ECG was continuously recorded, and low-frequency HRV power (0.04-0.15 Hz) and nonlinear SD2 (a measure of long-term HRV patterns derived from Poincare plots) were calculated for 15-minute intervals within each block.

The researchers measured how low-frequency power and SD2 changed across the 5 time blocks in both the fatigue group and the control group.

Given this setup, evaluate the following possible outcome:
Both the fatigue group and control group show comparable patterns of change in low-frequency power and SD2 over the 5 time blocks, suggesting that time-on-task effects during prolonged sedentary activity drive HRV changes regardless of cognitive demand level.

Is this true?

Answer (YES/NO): NO